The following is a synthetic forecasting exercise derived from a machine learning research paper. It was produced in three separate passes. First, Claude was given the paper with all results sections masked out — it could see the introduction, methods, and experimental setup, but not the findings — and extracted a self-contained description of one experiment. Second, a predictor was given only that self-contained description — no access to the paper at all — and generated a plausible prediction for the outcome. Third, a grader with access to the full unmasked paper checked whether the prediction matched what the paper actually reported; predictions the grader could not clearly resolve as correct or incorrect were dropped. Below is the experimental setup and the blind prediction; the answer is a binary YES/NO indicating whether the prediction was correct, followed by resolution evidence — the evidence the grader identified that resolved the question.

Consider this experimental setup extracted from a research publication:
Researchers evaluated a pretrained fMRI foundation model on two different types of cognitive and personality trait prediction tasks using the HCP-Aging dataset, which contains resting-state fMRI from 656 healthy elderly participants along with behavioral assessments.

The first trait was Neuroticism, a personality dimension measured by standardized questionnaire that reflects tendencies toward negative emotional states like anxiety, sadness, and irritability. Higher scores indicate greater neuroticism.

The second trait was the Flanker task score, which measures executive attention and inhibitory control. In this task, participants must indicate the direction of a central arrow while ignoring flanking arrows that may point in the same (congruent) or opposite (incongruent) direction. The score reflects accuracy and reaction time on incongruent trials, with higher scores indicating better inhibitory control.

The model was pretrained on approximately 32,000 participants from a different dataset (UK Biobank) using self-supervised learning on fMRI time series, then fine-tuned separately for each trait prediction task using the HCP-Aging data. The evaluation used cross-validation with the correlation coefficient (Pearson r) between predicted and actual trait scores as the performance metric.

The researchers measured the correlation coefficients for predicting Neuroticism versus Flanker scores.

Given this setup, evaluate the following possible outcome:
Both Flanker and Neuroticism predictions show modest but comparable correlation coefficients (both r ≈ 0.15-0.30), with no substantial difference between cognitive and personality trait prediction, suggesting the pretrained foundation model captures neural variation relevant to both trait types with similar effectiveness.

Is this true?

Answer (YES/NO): NO